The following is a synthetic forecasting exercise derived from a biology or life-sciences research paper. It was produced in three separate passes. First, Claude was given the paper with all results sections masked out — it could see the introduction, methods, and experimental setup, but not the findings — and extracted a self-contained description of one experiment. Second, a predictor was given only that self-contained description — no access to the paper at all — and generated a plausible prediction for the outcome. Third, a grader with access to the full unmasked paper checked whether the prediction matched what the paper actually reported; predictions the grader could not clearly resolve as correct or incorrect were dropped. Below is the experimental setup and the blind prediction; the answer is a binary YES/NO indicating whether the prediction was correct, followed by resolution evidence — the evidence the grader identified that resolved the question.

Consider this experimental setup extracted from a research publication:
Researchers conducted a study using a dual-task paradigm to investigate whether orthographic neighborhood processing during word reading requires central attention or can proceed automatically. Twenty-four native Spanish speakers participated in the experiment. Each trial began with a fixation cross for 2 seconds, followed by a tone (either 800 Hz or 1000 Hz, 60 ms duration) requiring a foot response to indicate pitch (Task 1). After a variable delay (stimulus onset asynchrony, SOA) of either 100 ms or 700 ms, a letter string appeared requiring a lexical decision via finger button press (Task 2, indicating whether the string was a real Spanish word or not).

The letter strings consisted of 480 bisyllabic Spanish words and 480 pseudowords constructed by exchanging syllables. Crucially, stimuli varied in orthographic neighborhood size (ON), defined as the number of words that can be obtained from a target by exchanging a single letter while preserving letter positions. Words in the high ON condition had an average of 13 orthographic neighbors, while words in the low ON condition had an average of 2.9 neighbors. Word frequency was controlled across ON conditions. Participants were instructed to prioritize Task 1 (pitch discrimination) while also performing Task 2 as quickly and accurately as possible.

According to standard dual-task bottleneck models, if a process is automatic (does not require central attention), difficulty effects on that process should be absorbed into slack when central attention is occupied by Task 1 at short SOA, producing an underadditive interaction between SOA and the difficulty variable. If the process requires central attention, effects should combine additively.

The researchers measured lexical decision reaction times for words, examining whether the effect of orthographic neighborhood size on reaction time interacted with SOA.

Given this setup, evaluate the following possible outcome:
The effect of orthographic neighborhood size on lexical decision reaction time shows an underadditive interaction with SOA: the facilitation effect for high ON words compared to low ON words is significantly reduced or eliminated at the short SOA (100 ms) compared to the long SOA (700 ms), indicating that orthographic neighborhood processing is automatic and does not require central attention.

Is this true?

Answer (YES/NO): NO